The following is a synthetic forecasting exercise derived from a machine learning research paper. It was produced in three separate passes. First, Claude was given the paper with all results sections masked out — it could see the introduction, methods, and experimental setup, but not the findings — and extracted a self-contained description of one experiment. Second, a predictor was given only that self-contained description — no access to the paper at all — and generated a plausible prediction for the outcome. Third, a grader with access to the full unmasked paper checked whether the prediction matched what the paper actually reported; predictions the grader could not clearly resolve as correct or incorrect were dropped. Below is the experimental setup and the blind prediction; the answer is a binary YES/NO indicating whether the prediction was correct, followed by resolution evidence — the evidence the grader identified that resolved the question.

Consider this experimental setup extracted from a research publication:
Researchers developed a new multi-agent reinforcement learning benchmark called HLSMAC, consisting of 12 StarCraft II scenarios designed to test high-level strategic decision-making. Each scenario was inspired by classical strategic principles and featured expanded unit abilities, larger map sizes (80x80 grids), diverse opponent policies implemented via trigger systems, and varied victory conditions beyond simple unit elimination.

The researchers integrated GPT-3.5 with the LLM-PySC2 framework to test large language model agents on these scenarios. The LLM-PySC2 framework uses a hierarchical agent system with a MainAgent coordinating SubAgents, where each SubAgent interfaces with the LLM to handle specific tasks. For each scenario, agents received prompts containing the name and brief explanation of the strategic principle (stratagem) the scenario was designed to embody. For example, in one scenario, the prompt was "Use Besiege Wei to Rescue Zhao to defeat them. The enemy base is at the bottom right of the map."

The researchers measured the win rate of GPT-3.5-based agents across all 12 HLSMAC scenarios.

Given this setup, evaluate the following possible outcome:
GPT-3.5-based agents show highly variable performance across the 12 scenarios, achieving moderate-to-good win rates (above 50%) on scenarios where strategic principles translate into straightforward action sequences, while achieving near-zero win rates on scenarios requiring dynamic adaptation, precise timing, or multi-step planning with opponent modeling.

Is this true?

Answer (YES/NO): NO